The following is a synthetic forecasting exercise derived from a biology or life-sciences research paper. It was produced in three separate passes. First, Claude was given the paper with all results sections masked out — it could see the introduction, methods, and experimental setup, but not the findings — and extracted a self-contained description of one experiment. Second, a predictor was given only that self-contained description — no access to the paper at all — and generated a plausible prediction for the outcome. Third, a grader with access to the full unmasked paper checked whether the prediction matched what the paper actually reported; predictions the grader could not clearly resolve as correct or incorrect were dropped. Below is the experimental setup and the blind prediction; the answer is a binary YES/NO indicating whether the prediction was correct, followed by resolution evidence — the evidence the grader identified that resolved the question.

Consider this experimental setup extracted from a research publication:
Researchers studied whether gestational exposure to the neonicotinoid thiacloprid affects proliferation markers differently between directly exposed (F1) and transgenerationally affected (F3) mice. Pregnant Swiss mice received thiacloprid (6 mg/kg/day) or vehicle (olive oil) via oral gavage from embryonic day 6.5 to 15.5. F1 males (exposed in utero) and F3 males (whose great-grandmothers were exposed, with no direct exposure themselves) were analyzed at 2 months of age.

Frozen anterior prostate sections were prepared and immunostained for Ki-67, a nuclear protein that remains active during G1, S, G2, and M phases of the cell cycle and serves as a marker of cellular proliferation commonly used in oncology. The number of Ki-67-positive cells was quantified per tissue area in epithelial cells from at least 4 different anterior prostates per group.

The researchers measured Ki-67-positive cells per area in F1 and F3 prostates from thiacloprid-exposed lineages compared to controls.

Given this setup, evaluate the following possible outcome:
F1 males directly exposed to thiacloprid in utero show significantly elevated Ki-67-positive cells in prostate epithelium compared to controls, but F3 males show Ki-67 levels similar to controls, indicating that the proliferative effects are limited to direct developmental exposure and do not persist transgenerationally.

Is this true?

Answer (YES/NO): YES